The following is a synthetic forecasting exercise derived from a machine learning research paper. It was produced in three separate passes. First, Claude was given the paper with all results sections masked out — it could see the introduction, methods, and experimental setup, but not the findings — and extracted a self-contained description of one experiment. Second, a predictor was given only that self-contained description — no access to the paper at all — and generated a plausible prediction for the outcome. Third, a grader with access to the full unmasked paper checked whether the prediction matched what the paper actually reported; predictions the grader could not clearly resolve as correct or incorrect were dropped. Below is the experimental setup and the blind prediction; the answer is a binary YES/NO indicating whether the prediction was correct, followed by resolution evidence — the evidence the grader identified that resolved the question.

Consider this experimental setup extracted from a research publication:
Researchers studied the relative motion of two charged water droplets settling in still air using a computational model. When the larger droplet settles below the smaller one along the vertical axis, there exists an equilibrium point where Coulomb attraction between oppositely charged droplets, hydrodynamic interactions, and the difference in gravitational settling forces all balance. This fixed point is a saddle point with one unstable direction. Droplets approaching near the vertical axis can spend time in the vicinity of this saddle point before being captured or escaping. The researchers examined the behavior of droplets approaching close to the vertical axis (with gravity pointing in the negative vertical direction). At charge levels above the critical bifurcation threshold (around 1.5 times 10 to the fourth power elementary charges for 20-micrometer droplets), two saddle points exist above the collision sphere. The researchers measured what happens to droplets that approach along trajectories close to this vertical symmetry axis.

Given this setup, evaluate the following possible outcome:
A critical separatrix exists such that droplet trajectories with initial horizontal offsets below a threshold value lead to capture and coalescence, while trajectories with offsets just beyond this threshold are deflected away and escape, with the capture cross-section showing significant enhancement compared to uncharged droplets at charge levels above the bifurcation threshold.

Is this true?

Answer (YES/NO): NO